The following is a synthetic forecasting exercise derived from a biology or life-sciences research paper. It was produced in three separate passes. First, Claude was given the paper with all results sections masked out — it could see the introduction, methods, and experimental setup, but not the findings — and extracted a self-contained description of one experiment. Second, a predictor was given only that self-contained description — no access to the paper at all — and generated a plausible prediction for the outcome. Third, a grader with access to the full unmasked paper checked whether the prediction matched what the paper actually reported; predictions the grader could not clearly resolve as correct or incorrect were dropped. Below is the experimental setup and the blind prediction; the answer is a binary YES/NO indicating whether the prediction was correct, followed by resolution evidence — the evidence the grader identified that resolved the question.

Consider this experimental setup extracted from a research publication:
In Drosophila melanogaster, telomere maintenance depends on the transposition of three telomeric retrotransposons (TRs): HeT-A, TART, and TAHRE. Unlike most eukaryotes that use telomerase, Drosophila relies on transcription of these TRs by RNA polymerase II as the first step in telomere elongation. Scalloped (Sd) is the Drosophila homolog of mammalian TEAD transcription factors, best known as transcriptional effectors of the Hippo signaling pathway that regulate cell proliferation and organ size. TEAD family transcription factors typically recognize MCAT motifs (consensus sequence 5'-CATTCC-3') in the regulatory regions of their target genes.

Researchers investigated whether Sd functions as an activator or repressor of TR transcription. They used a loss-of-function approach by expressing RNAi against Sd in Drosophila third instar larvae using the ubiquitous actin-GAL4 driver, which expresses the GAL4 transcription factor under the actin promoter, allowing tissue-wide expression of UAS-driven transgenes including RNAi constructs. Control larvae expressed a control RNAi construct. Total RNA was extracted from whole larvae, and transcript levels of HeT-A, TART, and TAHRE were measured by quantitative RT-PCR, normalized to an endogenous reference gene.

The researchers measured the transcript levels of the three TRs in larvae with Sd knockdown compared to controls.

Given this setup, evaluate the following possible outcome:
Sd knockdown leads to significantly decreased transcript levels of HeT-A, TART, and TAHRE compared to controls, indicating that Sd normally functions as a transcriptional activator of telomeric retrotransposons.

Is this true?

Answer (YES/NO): NO